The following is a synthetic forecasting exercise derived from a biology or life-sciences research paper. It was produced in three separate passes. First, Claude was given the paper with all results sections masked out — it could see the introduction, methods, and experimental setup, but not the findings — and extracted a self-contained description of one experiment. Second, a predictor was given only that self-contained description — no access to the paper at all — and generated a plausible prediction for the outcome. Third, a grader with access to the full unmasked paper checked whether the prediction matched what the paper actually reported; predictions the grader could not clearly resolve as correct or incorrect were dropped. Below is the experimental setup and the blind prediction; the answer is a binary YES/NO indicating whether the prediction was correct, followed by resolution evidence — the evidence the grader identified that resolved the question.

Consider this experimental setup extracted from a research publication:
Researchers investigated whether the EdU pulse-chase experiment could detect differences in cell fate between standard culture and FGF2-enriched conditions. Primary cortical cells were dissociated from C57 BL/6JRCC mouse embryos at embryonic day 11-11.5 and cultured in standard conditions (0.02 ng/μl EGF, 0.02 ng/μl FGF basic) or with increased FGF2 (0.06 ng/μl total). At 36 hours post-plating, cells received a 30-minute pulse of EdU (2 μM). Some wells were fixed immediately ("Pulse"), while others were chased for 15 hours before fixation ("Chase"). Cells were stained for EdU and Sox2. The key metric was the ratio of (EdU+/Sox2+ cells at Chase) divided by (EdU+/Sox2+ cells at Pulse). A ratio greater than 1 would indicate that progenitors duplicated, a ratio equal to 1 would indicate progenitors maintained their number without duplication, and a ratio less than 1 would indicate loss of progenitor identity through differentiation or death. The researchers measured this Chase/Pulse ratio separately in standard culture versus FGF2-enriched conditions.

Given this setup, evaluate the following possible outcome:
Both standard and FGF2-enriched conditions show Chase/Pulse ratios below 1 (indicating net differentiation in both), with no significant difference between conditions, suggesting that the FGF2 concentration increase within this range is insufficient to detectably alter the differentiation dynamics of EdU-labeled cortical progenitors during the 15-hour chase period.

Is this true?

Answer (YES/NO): NO